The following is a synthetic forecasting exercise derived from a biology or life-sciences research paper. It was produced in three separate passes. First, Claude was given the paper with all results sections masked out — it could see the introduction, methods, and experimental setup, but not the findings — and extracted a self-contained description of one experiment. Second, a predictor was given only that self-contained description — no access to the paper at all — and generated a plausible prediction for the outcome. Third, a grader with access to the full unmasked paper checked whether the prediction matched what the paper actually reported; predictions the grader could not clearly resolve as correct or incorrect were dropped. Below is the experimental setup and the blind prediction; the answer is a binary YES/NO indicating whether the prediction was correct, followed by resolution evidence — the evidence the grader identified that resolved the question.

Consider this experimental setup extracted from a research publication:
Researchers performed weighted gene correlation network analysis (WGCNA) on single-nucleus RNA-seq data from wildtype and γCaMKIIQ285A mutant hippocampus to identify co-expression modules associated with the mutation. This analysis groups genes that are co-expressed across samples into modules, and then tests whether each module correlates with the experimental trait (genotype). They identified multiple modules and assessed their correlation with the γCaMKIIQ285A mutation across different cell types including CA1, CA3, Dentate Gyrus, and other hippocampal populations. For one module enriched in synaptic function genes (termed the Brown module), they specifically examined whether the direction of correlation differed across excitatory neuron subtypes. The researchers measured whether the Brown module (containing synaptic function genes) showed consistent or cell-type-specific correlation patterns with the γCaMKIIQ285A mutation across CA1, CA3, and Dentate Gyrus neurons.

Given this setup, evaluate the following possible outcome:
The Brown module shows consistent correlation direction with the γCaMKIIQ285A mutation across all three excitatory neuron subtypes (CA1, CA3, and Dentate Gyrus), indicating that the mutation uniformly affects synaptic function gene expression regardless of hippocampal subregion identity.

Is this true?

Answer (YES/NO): NO